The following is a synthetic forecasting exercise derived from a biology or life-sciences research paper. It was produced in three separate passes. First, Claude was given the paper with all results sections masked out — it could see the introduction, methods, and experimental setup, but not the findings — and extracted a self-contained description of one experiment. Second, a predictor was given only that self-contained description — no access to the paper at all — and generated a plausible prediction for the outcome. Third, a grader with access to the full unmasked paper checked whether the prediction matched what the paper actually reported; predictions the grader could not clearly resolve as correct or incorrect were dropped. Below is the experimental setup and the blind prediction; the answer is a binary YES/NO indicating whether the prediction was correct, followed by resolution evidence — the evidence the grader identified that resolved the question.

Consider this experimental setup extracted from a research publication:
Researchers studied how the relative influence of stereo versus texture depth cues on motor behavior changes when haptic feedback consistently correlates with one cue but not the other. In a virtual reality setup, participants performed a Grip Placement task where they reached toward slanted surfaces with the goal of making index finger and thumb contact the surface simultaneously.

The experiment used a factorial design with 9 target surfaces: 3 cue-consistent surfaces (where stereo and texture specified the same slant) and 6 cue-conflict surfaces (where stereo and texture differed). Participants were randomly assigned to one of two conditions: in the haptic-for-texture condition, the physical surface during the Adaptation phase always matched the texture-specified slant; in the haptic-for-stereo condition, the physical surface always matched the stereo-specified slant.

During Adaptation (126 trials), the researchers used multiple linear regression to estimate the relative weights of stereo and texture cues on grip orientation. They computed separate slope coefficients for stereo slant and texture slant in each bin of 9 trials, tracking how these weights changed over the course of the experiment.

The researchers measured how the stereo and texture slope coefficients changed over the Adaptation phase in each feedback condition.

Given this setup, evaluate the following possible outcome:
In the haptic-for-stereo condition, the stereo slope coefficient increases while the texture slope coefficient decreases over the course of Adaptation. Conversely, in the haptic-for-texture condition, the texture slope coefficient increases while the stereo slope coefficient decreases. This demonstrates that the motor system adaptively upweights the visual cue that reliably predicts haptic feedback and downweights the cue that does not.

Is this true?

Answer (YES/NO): NO